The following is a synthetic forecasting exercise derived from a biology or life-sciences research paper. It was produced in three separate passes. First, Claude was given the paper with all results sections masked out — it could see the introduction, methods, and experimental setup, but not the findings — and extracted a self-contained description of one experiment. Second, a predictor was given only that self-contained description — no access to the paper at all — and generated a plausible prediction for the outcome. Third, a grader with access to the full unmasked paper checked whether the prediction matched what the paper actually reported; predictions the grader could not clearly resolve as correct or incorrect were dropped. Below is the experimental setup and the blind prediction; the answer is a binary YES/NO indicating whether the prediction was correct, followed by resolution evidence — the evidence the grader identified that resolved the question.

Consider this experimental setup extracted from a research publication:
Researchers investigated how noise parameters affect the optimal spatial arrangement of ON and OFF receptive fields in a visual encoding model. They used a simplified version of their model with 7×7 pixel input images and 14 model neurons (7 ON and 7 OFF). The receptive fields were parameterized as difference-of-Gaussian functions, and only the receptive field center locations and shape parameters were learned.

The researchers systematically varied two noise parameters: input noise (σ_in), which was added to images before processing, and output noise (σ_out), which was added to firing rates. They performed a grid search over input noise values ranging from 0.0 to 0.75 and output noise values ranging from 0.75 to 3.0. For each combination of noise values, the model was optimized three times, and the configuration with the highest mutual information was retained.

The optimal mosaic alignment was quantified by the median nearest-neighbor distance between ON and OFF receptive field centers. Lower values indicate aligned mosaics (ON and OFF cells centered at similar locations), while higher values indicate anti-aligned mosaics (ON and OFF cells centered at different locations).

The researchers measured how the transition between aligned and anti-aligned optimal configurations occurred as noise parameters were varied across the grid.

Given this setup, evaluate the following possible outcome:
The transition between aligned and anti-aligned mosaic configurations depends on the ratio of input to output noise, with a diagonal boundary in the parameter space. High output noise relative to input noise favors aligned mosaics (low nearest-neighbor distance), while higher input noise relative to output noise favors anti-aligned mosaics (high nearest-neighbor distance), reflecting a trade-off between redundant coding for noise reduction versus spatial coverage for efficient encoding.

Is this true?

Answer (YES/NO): NO